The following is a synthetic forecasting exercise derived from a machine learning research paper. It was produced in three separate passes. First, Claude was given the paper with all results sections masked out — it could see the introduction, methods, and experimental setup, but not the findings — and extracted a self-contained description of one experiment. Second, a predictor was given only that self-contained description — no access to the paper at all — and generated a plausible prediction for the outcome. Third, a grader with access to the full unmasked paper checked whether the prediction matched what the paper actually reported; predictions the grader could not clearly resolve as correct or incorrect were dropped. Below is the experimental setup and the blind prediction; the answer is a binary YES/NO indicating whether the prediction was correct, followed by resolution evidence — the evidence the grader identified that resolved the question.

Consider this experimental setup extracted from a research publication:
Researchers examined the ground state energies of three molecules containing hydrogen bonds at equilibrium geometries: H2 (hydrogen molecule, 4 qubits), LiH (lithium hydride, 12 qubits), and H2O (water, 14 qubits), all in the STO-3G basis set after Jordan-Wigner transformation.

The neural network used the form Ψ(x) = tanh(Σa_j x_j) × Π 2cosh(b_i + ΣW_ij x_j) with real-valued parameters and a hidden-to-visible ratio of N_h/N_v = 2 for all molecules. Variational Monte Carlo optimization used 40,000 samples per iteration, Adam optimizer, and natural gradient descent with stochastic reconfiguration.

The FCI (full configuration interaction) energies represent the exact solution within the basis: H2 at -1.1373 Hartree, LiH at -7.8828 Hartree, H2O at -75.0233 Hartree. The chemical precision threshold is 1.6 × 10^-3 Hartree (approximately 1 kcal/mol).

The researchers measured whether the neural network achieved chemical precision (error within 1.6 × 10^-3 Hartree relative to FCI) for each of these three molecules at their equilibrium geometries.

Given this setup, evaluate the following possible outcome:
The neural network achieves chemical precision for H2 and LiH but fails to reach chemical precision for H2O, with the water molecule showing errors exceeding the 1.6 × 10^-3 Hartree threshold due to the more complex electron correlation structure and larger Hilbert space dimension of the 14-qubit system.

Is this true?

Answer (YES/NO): YES